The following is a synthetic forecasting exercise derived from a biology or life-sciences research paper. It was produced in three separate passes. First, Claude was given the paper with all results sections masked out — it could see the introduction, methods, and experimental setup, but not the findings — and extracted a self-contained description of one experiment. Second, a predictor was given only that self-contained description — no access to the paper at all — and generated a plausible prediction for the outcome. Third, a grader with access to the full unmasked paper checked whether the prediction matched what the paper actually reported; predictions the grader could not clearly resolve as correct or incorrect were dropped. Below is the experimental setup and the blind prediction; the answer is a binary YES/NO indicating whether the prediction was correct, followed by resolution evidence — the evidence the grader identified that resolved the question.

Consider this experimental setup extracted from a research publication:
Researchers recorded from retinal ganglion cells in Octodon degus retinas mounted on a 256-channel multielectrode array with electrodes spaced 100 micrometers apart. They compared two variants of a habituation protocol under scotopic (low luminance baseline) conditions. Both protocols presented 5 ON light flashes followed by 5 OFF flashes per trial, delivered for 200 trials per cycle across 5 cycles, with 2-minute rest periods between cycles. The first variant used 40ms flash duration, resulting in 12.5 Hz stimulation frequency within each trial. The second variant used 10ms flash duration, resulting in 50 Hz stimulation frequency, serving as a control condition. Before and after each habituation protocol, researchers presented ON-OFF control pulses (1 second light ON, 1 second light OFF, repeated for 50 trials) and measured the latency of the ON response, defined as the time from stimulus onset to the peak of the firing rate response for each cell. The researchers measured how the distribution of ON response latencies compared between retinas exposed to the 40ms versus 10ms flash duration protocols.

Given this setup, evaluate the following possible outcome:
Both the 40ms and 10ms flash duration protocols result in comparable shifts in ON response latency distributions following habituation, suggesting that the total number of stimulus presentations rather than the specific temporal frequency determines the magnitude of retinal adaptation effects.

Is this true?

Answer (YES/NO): YES